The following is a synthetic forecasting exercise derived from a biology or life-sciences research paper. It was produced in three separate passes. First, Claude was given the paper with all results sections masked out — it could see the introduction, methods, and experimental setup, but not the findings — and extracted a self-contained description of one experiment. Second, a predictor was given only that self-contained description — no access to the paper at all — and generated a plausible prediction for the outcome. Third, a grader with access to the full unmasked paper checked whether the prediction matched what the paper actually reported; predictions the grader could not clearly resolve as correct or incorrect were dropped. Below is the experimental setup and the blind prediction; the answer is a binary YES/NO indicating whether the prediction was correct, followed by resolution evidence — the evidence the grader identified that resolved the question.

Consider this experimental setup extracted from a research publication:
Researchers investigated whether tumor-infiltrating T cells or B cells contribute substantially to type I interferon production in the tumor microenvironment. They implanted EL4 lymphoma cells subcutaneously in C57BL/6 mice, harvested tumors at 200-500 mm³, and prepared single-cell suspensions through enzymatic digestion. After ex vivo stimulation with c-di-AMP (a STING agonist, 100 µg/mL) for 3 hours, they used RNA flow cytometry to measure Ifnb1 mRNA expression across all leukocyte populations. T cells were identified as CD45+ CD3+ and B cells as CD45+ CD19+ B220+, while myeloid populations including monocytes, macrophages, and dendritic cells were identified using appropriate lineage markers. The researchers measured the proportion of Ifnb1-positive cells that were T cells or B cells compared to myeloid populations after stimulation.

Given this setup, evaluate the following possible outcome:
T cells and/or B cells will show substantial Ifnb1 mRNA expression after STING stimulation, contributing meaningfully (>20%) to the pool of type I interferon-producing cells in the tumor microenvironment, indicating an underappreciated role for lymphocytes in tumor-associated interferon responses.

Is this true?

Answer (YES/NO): NO